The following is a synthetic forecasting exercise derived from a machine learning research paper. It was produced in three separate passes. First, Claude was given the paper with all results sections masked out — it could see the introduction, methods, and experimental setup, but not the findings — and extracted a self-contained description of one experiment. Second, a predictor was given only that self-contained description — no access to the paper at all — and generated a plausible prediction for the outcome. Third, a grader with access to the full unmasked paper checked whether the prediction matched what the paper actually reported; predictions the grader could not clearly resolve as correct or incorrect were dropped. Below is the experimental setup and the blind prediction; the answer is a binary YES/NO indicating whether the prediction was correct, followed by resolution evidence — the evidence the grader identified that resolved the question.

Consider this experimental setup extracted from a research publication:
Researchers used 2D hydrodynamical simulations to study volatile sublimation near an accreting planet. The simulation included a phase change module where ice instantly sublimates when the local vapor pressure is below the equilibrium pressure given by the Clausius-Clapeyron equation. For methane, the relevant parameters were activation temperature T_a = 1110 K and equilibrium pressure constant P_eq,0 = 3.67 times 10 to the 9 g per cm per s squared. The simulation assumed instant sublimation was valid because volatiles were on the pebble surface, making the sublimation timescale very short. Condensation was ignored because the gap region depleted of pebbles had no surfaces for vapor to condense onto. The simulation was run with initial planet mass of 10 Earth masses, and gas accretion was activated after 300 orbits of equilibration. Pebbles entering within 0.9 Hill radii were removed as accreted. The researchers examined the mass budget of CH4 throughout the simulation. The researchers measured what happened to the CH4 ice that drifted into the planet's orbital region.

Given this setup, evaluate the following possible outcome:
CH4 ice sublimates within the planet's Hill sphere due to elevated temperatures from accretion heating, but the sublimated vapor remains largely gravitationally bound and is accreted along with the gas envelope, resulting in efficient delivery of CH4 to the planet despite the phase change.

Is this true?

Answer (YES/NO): NO